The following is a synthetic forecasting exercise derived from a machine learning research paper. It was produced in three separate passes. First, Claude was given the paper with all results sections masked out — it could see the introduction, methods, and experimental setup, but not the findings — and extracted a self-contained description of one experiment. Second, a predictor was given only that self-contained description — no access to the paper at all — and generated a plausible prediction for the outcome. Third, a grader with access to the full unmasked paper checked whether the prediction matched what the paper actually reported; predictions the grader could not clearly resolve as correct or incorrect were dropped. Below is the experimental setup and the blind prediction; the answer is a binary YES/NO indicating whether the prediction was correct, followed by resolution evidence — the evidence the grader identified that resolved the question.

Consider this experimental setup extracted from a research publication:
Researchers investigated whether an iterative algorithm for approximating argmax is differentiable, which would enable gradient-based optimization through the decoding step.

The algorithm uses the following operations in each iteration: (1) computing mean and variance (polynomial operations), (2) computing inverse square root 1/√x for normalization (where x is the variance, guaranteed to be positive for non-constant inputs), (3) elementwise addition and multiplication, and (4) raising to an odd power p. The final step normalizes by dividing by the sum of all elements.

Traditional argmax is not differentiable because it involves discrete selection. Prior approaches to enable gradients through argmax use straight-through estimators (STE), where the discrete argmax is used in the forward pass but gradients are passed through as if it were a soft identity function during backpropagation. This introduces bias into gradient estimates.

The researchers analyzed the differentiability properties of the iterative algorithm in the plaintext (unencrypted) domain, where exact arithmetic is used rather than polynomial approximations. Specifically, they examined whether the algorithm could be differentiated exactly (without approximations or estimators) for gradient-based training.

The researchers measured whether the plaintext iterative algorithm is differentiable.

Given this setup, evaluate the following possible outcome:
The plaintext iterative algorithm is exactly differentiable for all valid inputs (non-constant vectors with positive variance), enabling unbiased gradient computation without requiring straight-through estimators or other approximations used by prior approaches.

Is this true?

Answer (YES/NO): YES